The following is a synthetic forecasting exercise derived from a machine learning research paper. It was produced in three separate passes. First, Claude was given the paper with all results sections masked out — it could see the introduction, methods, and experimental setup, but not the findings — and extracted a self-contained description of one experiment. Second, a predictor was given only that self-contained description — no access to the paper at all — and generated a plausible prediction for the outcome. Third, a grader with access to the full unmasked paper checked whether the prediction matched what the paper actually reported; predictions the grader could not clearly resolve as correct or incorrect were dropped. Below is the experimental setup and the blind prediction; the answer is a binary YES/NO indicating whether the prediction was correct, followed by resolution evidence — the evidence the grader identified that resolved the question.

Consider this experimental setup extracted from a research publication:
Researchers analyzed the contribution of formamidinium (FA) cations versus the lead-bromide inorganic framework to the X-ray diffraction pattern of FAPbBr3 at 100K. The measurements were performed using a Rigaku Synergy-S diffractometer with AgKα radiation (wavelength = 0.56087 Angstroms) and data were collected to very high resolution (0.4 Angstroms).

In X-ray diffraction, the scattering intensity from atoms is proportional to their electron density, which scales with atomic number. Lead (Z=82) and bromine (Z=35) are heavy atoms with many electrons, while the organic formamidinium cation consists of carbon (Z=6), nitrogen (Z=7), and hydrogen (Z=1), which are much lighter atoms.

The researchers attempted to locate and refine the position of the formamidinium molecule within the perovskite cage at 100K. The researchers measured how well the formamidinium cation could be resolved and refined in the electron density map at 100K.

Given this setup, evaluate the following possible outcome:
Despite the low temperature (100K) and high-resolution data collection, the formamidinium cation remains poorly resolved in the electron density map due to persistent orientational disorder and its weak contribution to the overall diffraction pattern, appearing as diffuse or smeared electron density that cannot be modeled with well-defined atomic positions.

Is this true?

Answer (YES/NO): YES